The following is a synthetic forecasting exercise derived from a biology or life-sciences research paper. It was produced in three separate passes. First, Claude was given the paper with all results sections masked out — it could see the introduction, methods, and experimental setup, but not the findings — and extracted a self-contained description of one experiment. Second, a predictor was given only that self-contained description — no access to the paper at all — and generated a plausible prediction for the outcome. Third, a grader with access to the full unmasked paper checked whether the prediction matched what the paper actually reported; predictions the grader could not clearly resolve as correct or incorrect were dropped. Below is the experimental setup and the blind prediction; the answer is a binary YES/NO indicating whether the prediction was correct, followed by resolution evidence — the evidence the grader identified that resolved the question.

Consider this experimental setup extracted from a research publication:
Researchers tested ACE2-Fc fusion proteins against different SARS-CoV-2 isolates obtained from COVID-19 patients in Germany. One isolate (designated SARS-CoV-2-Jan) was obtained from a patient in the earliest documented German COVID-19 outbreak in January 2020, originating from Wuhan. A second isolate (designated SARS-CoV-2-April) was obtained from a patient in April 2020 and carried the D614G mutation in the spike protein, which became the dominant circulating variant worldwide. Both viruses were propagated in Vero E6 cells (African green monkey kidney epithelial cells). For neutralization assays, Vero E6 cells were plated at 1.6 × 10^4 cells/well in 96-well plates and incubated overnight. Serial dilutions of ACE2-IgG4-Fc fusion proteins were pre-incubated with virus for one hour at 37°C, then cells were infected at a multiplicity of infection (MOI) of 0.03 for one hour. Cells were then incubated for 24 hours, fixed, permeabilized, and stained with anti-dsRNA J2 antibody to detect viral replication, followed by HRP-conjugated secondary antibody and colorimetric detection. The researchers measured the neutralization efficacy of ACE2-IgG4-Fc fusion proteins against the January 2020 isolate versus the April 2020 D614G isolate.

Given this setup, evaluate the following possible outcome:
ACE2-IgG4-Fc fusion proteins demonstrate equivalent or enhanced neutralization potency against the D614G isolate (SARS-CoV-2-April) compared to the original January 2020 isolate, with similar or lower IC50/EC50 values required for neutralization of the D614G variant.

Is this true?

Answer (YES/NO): YES